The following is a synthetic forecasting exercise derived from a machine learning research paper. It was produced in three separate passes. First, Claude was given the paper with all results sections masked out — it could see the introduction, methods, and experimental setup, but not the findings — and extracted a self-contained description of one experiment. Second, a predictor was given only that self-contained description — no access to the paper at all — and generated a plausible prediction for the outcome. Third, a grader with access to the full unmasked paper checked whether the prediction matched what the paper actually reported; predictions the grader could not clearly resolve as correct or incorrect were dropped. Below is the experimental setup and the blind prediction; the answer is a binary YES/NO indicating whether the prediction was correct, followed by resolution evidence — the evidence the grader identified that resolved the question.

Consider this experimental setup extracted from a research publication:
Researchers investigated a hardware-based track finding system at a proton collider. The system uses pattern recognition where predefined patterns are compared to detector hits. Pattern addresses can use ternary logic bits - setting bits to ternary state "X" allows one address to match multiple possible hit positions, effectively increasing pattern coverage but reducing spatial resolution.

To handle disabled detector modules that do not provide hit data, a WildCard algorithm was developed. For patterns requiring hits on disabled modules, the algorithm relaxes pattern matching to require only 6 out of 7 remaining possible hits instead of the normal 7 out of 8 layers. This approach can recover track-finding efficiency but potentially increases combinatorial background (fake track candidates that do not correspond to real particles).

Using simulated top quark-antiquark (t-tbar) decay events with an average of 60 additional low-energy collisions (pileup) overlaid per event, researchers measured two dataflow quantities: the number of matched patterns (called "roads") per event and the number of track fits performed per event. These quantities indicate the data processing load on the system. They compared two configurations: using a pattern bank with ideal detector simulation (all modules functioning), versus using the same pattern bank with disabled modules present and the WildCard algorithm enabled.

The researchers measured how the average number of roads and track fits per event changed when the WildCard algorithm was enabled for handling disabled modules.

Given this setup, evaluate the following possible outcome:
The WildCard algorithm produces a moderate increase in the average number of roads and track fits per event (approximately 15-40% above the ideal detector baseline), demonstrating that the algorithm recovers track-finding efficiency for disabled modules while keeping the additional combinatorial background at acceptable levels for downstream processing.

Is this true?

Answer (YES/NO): NO